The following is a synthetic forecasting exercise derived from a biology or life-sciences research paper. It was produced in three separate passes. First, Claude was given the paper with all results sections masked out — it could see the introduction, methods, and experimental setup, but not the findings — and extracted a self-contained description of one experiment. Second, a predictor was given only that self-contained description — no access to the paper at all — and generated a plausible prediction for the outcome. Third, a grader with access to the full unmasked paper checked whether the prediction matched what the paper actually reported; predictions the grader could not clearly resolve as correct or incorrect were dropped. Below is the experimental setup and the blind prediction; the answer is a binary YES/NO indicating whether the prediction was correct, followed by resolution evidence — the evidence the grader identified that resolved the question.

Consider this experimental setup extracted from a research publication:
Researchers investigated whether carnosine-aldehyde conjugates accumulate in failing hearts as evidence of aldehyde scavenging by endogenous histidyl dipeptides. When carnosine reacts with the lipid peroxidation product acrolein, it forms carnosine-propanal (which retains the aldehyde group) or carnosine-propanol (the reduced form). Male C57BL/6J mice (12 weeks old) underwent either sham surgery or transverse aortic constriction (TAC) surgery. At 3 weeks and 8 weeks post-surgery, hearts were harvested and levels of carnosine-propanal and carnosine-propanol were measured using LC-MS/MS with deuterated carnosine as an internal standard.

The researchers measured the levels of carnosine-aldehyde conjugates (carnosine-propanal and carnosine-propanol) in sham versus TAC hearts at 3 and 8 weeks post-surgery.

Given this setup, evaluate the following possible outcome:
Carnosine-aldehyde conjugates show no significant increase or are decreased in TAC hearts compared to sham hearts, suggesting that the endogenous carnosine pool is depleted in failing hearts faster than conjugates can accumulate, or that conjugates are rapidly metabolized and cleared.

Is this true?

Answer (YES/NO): YES